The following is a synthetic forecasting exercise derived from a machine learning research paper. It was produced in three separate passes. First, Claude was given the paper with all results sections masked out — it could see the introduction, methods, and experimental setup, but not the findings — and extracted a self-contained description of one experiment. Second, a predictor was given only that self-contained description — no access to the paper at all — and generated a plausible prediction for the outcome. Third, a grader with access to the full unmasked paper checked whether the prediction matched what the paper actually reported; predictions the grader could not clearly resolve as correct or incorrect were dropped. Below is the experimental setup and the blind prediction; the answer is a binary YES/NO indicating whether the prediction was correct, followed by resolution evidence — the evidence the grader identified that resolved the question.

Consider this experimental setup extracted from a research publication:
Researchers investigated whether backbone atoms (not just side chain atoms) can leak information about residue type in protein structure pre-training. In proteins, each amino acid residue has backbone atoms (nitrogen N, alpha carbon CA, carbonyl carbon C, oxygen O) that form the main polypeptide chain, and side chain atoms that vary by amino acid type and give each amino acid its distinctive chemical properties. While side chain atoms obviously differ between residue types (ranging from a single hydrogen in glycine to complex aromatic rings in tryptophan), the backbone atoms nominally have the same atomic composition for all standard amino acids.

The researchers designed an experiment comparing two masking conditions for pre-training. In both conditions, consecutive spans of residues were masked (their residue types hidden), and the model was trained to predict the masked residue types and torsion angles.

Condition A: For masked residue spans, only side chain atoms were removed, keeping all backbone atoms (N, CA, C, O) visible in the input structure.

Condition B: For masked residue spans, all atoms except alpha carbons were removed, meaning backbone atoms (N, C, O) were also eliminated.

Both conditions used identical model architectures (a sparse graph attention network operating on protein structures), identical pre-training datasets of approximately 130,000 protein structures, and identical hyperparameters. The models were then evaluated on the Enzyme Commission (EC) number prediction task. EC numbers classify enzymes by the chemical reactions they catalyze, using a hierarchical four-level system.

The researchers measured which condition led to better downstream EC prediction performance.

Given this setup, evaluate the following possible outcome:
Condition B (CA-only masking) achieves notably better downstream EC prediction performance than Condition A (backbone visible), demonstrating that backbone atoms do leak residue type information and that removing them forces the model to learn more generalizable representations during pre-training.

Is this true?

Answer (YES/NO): YES